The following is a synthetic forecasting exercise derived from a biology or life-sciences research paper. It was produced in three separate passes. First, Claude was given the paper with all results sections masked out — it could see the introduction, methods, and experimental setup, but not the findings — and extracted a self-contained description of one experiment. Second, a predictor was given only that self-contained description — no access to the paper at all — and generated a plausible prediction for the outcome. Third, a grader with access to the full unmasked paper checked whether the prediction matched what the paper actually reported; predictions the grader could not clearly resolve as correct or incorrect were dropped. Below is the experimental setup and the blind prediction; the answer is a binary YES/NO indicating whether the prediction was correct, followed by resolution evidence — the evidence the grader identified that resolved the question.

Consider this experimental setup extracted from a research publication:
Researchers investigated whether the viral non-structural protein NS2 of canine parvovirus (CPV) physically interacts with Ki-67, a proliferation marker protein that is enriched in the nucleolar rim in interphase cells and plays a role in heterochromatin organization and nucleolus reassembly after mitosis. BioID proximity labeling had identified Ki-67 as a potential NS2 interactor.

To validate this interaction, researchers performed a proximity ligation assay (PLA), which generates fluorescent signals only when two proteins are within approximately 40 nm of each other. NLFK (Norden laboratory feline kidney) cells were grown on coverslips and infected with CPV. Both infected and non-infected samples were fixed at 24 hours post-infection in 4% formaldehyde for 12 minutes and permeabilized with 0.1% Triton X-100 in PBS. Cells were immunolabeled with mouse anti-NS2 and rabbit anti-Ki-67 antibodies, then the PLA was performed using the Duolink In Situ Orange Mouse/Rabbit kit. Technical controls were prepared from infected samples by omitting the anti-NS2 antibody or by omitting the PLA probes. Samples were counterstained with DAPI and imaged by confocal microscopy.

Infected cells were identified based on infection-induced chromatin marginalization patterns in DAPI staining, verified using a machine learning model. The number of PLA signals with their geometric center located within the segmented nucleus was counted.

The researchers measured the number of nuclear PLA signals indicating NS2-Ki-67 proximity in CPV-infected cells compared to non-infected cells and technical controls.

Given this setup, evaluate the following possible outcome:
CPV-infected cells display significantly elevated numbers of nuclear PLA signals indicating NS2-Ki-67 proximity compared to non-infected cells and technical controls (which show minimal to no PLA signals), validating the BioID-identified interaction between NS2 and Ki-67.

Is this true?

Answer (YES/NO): YES